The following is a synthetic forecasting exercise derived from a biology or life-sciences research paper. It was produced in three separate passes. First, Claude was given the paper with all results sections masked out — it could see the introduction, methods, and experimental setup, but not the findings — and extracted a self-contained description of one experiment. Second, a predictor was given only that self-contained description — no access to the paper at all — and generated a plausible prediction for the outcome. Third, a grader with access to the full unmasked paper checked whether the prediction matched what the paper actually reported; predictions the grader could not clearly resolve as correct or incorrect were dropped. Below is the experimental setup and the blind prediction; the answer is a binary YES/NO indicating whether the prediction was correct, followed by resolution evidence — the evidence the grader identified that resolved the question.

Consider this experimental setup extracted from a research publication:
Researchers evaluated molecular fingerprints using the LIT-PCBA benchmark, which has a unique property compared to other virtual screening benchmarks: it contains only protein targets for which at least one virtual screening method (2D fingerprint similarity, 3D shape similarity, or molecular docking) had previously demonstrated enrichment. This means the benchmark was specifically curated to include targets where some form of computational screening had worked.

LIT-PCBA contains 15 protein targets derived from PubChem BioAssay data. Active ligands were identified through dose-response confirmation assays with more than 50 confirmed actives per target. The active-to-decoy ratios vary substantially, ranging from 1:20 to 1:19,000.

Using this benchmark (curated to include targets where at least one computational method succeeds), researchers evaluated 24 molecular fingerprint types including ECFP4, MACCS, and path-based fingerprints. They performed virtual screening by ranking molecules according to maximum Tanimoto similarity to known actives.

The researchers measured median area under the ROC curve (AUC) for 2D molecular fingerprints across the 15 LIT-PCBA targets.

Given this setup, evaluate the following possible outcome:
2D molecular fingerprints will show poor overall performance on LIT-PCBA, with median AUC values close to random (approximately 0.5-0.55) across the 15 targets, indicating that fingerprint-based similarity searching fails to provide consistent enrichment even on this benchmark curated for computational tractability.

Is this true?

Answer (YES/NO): YES